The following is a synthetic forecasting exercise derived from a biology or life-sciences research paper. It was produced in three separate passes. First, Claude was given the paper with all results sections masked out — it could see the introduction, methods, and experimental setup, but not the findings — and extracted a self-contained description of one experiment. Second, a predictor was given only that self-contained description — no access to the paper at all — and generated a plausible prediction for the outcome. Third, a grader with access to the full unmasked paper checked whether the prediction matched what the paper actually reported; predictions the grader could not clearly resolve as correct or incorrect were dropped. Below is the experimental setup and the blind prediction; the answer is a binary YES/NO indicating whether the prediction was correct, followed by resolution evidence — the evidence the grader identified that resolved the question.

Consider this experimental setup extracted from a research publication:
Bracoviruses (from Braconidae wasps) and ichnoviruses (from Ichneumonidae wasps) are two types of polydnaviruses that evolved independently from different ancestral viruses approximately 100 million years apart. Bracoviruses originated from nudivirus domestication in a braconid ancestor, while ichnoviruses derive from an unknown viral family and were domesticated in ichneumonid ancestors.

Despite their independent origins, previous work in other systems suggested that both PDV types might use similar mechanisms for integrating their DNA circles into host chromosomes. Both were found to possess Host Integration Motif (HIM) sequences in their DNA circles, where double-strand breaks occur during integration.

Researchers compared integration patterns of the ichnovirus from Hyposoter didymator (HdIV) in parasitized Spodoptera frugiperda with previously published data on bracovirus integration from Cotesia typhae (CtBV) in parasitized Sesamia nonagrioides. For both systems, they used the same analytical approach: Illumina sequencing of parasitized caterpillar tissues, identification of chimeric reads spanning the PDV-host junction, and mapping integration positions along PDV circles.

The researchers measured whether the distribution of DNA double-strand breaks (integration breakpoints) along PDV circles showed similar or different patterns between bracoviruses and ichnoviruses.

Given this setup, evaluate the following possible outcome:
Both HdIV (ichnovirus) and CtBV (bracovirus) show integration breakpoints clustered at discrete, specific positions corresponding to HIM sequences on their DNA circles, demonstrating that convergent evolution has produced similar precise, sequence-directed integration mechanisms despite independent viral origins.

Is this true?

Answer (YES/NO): YES